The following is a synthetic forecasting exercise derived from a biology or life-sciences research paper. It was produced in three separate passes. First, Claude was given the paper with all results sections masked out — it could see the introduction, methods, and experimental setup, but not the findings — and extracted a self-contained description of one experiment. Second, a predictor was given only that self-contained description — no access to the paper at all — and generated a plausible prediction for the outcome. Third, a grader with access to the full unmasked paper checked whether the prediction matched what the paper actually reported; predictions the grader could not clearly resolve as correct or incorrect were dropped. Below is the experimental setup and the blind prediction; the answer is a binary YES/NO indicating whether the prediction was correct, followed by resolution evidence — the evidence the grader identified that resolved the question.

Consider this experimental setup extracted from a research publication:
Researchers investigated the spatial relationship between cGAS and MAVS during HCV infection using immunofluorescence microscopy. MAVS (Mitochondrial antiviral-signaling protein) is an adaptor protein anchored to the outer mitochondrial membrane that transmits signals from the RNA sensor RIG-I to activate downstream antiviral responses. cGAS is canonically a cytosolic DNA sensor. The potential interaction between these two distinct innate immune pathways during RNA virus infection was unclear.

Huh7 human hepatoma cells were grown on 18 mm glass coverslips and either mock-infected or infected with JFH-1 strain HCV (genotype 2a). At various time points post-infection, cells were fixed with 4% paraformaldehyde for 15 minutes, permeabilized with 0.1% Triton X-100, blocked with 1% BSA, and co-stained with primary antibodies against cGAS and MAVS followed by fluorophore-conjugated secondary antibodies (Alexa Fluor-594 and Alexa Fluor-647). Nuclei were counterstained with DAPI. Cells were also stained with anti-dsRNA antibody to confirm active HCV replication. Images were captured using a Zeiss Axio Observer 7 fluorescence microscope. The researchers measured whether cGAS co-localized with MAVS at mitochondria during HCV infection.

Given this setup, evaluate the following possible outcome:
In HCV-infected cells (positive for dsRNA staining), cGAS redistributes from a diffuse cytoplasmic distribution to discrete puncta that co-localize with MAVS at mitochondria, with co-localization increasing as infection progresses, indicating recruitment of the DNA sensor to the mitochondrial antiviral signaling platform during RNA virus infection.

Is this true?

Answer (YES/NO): NO